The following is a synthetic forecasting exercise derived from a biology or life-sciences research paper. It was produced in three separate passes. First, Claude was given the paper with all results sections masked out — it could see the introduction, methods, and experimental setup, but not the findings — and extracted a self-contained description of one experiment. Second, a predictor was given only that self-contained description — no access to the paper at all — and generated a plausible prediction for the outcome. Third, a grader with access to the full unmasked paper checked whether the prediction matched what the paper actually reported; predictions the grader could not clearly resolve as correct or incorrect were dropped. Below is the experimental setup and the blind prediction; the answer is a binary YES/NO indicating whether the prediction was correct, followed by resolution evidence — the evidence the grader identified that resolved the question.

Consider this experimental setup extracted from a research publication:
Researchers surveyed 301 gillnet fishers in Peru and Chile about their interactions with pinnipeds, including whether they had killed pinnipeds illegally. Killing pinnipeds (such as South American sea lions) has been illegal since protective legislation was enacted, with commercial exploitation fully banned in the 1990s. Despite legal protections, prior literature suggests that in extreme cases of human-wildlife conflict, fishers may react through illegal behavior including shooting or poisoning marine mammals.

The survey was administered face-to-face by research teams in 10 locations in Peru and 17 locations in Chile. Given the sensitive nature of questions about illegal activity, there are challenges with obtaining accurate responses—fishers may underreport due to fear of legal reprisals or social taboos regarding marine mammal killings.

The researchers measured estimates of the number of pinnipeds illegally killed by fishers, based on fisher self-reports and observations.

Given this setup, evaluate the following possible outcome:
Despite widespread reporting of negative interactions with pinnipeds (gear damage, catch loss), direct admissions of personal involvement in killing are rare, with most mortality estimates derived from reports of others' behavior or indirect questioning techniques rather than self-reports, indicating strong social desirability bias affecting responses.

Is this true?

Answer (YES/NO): YES